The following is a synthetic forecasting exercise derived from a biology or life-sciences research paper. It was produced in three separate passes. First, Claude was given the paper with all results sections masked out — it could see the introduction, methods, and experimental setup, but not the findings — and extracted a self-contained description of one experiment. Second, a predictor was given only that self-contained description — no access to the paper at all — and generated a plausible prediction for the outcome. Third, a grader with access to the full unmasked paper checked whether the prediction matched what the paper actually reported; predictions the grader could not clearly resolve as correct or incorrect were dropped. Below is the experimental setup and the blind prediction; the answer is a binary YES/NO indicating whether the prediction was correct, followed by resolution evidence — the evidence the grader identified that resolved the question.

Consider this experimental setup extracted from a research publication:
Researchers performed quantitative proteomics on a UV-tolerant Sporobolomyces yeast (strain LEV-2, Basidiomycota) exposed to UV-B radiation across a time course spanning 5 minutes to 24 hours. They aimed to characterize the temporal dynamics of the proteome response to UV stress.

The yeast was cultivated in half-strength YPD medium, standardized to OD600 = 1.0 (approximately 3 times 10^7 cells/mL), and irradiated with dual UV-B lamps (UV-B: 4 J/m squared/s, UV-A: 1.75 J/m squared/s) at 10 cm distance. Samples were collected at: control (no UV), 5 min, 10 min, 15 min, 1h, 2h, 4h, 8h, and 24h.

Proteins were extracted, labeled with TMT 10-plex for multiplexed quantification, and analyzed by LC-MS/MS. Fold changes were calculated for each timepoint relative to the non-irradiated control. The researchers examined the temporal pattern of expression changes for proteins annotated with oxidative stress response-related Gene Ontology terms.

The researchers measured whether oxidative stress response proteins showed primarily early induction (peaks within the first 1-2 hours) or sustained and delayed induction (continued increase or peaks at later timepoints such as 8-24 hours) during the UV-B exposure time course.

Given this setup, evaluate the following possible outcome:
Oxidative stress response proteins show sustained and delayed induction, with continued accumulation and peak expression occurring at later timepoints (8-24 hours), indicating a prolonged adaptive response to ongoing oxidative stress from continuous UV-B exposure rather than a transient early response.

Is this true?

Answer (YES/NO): YES